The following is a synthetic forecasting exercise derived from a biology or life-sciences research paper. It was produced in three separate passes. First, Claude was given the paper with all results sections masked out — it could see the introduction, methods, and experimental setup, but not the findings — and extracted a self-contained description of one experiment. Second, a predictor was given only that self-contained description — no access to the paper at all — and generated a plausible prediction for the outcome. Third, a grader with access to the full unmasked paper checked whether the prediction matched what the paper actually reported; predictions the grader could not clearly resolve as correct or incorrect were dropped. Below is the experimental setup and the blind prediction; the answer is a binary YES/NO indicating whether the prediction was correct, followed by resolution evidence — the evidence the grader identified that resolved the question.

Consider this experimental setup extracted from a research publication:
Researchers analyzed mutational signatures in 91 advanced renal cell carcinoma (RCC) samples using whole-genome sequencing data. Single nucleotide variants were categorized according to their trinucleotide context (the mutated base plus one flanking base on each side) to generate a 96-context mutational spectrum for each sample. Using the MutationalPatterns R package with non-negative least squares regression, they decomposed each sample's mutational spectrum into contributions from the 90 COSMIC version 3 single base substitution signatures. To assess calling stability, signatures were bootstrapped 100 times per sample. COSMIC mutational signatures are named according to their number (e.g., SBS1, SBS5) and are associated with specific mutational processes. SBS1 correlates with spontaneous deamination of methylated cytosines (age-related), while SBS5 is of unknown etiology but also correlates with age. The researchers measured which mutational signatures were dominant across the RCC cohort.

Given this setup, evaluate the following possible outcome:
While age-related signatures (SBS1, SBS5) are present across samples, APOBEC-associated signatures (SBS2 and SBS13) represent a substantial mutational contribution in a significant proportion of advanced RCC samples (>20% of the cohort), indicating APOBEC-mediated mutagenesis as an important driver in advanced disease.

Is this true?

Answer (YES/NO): NO